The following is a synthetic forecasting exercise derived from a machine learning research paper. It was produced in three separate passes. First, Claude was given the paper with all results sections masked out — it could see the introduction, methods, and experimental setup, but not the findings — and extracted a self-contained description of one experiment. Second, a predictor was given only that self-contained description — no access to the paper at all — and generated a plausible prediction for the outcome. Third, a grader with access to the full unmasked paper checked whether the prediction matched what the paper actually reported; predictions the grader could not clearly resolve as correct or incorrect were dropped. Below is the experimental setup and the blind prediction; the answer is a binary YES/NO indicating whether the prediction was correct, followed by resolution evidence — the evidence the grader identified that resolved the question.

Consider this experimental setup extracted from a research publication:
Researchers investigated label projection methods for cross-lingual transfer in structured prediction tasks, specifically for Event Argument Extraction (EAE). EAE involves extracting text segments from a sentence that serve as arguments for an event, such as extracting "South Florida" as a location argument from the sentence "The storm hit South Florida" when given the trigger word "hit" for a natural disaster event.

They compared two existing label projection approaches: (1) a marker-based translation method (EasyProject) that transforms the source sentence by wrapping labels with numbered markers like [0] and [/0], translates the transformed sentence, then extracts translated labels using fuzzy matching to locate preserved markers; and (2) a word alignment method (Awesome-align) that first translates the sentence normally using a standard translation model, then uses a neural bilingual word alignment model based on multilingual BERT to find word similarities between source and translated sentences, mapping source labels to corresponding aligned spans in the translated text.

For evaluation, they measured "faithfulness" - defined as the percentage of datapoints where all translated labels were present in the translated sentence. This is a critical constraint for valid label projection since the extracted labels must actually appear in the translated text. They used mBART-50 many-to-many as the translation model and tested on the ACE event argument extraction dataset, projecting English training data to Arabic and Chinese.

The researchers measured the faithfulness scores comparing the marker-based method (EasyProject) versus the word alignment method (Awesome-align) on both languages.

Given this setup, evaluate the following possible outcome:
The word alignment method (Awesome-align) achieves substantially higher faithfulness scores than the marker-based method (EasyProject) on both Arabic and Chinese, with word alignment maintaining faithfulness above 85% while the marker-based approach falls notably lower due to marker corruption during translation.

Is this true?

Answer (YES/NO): NO